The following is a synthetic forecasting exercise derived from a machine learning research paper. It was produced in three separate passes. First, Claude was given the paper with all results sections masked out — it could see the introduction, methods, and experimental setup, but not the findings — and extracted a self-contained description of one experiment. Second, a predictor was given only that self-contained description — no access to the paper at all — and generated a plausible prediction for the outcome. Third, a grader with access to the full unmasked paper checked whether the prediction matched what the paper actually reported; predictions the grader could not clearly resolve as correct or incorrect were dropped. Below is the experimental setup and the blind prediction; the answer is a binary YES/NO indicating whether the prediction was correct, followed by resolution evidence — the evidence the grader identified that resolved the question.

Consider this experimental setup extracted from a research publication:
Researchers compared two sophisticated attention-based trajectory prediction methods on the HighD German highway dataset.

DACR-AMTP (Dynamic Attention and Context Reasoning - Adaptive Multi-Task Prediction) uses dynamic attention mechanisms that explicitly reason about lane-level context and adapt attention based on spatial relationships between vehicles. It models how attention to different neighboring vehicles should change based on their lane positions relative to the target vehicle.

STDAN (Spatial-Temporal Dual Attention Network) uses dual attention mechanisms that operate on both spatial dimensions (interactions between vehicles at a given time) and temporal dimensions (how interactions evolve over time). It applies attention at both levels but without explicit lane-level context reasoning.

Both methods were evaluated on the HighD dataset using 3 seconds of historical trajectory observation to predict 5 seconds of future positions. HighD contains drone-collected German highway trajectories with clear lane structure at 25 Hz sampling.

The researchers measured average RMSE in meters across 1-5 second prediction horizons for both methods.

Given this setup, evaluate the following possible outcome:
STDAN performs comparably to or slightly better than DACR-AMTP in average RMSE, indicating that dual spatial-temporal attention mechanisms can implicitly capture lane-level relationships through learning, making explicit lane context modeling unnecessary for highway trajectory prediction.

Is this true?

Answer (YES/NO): NO